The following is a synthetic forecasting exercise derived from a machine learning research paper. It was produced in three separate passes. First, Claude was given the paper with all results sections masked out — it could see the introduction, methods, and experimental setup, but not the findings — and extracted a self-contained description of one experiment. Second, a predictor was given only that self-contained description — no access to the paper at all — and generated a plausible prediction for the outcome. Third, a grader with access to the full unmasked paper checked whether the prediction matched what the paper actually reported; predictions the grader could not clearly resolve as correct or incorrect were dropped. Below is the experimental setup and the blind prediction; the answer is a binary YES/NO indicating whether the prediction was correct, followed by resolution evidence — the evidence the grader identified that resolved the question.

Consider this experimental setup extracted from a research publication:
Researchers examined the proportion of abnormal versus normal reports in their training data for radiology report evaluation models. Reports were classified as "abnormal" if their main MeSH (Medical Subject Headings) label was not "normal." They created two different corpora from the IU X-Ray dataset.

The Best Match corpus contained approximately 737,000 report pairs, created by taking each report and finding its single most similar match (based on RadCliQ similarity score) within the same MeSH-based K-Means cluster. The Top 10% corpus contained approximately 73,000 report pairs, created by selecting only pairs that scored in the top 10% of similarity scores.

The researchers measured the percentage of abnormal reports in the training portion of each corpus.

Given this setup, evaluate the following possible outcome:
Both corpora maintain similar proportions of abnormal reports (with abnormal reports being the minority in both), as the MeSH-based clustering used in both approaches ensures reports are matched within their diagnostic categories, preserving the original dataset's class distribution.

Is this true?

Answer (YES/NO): NO